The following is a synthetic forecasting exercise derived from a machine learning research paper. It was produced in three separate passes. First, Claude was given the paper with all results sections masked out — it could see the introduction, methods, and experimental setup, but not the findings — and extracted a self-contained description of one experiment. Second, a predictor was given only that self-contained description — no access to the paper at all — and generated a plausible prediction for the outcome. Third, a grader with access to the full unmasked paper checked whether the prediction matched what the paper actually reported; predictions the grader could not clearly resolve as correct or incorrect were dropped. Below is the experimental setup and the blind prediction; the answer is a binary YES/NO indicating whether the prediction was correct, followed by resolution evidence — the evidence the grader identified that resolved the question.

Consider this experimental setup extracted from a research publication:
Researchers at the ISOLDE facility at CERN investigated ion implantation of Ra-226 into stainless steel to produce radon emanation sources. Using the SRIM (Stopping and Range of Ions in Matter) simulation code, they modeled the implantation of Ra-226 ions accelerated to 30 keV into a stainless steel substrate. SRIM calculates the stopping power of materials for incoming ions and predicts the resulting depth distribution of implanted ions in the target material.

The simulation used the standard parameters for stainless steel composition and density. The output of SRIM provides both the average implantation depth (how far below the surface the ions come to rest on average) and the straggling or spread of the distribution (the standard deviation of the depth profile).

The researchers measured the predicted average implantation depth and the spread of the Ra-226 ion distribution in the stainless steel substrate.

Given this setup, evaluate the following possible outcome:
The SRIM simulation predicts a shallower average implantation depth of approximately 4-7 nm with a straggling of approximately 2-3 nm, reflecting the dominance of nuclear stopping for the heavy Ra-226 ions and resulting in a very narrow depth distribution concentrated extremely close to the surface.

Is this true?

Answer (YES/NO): NO